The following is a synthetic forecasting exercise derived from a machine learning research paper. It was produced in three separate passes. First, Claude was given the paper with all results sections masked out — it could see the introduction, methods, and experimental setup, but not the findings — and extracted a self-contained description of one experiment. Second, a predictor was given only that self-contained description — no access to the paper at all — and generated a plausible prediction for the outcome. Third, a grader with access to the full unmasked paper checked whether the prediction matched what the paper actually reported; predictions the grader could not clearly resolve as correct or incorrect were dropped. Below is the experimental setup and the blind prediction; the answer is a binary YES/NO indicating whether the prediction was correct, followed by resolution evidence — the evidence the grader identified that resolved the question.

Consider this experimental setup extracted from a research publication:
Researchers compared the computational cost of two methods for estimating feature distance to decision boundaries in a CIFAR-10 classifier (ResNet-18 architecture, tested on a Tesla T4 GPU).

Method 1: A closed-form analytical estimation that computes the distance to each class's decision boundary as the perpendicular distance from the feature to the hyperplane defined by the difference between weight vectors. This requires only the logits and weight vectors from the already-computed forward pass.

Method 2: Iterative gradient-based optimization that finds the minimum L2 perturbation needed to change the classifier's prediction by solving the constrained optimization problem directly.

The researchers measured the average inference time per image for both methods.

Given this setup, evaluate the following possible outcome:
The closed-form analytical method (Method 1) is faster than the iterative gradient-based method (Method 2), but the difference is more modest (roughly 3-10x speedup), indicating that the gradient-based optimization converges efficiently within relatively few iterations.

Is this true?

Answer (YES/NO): NO